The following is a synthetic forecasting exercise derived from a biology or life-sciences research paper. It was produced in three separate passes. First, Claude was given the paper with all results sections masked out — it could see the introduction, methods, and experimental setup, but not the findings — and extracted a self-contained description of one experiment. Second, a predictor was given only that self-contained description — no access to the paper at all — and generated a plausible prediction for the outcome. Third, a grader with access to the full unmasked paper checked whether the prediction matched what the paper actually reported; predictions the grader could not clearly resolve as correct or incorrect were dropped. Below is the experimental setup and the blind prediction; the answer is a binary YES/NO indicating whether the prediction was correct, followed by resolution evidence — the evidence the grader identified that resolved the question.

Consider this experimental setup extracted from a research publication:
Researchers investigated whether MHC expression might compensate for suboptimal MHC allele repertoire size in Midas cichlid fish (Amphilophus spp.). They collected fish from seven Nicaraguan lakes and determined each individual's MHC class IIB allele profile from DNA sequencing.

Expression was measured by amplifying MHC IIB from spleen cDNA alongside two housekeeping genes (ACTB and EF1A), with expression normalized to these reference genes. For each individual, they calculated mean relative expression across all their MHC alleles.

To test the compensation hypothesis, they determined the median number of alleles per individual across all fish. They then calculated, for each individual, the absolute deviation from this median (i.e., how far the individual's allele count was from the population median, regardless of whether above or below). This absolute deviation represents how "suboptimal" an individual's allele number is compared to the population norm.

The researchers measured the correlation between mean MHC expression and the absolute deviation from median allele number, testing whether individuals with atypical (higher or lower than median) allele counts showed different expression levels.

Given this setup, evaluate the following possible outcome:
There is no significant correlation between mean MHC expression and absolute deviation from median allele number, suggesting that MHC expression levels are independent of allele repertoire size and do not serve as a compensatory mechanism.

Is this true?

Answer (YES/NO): NO